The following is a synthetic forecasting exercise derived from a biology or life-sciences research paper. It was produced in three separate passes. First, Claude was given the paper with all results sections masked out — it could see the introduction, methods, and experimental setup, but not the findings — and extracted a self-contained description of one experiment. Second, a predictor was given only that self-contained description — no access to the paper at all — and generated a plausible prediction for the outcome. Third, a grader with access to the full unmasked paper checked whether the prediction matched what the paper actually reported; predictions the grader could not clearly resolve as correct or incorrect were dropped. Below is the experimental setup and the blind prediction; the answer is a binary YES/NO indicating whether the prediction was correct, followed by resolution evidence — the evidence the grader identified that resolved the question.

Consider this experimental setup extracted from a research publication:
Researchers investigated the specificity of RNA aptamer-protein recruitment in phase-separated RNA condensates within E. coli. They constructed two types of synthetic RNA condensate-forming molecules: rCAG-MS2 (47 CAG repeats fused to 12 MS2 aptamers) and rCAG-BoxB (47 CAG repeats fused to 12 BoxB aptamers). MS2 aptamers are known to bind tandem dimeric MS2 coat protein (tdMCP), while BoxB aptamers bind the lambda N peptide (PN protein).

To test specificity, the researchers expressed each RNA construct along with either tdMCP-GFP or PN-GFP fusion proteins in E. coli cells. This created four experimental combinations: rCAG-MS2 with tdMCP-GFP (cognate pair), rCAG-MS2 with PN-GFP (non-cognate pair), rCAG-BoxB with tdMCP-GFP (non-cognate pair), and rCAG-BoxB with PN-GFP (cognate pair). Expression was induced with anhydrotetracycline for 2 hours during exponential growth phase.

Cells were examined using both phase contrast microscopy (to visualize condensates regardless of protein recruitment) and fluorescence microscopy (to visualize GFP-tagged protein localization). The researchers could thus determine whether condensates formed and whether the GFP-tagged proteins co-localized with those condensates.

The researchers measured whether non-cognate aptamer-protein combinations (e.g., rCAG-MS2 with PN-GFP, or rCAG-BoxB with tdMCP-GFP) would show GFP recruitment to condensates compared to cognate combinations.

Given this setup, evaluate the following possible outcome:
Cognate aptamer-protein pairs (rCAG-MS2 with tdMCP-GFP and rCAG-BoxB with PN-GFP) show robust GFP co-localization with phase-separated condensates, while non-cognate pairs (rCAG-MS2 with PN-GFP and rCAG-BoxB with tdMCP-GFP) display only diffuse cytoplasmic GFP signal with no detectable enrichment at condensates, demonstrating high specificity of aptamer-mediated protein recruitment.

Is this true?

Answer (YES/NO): YES